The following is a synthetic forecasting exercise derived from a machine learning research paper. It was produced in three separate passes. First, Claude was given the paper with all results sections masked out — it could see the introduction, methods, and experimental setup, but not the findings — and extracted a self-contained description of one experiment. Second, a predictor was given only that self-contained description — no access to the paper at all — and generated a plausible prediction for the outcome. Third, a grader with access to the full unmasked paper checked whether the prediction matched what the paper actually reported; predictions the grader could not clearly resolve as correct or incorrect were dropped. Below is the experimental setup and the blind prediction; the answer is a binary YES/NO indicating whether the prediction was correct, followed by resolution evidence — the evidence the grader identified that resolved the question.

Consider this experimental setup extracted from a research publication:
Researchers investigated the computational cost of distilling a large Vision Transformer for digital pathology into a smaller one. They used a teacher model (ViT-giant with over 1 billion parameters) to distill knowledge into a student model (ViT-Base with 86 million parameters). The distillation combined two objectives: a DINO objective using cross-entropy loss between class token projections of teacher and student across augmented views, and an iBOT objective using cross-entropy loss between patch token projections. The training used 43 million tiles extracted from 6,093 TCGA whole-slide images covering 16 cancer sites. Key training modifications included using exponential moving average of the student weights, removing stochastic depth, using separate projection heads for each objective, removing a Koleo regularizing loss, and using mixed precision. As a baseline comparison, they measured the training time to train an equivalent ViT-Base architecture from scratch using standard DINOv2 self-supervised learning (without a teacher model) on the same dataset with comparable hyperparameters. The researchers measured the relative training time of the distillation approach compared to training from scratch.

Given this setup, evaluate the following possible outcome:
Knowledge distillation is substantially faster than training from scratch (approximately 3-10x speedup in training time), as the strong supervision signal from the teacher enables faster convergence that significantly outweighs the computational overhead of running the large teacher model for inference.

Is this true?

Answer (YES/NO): NO